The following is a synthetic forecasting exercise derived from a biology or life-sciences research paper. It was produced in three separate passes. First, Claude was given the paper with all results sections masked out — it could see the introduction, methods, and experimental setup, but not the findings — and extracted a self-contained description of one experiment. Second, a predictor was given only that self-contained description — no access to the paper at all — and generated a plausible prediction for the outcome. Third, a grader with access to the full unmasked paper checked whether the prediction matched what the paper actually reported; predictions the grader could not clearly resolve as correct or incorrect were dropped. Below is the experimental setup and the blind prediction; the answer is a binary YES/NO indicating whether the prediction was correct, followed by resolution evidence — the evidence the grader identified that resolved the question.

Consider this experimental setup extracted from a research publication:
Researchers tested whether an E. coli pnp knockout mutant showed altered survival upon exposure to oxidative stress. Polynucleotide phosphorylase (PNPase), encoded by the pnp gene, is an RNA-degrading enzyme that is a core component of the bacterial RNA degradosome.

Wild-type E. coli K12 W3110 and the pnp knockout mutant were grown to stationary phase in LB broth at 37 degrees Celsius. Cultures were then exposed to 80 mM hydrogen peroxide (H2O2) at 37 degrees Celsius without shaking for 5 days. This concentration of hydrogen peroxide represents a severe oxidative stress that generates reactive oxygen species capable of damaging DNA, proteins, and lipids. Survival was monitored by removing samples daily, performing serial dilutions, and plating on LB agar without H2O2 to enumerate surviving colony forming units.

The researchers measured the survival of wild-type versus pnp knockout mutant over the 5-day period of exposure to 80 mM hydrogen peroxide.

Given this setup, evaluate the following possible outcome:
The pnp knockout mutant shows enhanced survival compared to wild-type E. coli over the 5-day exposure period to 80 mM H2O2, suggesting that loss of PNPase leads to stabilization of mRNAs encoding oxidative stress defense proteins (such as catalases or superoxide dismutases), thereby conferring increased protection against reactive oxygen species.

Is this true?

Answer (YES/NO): NO